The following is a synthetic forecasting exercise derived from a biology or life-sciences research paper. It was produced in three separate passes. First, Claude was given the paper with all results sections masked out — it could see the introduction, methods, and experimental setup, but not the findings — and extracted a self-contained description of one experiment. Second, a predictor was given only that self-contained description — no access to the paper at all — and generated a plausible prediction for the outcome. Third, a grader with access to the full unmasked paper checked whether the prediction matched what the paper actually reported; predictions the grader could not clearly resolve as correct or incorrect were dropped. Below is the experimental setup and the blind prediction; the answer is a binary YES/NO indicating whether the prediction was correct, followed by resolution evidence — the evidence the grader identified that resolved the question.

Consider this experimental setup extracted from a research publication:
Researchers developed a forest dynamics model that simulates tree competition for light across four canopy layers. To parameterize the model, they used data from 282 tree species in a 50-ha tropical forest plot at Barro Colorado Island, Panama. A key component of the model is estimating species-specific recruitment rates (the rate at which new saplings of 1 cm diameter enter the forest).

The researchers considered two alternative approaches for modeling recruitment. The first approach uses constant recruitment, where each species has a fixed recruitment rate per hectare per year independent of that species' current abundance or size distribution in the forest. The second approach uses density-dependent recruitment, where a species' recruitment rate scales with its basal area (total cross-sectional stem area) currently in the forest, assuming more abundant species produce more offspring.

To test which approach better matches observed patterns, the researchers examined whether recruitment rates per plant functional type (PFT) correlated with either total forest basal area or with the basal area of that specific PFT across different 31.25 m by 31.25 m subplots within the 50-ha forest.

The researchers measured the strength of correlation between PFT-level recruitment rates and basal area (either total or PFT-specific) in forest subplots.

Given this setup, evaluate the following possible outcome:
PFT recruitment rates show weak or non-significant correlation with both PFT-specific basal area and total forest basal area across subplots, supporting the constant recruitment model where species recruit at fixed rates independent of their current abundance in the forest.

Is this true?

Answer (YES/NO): YES